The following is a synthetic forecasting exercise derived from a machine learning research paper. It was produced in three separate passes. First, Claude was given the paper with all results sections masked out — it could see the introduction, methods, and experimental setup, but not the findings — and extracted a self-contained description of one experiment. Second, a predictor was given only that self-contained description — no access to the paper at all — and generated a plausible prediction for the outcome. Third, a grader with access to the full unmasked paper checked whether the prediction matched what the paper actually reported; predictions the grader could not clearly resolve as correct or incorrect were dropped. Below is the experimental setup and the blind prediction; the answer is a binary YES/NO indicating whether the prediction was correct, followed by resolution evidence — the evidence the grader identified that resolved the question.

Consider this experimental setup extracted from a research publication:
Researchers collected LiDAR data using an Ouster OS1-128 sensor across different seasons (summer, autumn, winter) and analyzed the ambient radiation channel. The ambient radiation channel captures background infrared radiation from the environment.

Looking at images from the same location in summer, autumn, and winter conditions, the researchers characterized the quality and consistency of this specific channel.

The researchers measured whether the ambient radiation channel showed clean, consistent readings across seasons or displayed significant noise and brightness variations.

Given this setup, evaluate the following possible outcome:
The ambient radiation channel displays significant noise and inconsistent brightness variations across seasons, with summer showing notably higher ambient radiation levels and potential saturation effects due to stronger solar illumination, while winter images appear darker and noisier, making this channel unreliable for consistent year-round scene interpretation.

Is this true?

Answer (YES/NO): NO